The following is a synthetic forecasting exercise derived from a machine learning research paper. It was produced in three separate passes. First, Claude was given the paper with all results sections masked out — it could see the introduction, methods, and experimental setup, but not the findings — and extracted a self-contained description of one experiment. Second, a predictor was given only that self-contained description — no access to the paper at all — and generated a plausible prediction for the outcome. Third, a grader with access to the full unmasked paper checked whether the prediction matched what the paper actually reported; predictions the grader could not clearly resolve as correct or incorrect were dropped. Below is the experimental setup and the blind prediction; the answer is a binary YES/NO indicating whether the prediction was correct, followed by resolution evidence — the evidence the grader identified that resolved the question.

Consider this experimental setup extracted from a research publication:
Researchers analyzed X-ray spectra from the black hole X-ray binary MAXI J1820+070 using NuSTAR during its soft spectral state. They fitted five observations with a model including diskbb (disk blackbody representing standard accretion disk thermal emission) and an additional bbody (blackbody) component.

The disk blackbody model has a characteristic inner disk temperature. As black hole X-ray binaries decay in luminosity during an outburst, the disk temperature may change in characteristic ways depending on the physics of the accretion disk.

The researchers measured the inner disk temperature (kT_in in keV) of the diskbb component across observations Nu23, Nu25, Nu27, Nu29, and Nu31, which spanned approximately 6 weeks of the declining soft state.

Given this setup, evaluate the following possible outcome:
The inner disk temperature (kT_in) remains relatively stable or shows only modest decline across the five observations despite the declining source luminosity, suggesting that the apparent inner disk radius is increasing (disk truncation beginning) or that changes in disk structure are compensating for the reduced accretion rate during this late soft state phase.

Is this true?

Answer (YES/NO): YES